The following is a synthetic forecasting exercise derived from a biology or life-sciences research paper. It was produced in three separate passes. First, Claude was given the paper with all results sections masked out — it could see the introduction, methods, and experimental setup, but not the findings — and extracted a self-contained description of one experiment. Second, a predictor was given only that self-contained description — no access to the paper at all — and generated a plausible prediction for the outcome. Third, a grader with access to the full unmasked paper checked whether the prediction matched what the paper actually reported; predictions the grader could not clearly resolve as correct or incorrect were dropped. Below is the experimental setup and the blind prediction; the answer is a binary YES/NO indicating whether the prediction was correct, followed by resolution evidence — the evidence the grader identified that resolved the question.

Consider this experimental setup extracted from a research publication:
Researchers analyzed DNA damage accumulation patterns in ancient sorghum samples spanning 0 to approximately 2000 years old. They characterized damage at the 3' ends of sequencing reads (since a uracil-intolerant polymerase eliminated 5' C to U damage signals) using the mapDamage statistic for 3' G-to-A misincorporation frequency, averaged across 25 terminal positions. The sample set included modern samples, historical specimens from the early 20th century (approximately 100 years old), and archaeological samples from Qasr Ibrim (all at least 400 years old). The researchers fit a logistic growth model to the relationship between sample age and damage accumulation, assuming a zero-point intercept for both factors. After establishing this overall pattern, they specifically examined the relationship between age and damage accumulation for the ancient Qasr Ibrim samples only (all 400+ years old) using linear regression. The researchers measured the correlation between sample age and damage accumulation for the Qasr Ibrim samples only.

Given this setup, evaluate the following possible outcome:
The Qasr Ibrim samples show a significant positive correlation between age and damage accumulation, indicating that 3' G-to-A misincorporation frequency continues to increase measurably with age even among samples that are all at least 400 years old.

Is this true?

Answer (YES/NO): NO